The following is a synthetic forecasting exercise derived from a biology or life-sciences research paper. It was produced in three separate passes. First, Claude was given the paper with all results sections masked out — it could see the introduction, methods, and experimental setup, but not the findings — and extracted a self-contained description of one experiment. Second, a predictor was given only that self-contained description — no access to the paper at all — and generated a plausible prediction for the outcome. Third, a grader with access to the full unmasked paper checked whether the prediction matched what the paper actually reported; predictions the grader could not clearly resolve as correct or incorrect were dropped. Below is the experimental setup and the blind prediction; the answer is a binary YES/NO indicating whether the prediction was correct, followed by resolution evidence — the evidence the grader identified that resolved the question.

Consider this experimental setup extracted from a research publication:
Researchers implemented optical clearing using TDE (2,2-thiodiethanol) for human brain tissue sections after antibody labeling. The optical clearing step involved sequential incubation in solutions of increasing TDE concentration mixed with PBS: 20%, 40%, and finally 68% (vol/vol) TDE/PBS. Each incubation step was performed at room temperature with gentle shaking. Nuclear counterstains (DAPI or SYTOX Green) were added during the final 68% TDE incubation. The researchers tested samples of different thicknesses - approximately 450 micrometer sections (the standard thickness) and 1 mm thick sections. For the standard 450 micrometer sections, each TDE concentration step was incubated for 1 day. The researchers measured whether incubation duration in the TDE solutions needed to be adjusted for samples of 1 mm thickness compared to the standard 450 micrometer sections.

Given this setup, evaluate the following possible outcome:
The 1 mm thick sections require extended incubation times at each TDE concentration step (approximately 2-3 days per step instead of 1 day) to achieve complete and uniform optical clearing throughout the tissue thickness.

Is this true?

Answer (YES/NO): NO